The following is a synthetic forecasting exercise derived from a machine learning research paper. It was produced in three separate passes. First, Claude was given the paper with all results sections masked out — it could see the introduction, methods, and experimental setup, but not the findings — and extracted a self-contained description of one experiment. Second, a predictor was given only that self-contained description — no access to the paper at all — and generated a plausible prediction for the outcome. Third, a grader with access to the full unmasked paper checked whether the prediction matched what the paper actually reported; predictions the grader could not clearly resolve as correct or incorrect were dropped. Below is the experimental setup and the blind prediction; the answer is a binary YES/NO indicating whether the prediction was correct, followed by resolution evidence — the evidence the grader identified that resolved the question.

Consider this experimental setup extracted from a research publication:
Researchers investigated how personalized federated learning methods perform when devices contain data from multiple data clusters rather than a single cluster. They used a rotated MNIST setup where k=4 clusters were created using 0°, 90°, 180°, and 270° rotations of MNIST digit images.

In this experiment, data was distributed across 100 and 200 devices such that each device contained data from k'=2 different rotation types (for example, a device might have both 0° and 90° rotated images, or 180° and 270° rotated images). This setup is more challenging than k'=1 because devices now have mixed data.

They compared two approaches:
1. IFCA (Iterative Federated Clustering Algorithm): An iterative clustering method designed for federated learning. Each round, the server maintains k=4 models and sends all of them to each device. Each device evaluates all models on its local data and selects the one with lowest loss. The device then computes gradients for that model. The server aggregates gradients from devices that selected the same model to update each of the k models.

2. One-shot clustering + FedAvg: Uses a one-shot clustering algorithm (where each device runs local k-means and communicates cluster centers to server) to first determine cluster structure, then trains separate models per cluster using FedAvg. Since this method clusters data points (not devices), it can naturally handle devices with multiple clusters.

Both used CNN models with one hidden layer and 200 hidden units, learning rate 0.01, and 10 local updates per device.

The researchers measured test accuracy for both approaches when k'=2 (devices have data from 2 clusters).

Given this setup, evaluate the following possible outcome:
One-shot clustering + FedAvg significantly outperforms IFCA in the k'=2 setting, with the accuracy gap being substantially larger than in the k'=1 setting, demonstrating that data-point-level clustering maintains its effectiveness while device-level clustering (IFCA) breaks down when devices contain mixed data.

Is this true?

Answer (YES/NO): NO